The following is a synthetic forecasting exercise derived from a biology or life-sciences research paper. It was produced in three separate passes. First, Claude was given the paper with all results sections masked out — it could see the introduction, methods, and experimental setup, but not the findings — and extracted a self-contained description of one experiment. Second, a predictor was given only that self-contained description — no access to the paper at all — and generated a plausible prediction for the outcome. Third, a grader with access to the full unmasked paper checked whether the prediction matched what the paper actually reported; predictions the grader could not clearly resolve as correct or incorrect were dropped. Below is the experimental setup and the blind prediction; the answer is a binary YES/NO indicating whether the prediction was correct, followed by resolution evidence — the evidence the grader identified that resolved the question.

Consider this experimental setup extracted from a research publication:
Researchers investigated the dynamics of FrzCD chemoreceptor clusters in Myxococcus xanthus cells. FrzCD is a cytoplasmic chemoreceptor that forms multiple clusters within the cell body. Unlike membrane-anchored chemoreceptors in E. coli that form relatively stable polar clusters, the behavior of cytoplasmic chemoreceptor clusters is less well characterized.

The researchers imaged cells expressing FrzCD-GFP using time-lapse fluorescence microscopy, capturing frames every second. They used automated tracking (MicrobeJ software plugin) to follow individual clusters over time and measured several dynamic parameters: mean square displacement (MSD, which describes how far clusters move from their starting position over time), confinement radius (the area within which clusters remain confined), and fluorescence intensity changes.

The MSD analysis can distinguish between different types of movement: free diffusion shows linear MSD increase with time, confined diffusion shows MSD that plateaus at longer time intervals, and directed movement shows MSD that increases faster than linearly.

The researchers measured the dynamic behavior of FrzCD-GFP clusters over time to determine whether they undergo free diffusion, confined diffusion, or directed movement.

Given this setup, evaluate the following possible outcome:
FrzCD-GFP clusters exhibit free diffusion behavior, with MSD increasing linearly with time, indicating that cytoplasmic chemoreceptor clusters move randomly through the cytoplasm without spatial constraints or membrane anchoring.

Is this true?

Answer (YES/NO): NO